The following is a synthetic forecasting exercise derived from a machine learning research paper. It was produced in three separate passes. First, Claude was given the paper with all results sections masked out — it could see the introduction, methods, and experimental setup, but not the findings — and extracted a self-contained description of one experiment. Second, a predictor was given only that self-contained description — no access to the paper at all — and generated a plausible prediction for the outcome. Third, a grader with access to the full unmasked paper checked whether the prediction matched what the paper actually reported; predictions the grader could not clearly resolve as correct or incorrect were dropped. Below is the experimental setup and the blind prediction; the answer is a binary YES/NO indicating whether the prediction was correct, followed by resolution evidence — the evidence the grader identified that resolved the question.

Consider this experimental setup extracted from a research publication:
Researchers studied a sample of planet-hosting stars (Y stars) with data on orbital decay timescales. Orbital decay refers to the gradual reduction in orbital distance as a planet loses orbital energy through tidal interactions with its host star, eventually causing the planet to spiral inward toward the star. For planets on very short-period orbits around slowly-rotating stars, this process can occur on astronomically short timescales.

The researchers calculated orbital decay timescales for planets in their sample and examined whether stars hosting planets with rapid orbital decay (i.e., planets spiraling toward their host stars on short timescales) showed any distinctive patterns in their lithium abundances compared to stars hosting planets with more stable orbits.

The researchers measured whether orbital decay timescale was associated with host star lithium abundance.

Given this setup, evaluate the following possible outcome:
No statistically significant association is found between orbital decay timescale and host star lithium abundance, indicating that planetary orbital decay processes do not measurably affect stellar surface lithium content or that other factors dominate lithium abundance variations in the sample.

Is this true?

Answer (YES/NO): YES